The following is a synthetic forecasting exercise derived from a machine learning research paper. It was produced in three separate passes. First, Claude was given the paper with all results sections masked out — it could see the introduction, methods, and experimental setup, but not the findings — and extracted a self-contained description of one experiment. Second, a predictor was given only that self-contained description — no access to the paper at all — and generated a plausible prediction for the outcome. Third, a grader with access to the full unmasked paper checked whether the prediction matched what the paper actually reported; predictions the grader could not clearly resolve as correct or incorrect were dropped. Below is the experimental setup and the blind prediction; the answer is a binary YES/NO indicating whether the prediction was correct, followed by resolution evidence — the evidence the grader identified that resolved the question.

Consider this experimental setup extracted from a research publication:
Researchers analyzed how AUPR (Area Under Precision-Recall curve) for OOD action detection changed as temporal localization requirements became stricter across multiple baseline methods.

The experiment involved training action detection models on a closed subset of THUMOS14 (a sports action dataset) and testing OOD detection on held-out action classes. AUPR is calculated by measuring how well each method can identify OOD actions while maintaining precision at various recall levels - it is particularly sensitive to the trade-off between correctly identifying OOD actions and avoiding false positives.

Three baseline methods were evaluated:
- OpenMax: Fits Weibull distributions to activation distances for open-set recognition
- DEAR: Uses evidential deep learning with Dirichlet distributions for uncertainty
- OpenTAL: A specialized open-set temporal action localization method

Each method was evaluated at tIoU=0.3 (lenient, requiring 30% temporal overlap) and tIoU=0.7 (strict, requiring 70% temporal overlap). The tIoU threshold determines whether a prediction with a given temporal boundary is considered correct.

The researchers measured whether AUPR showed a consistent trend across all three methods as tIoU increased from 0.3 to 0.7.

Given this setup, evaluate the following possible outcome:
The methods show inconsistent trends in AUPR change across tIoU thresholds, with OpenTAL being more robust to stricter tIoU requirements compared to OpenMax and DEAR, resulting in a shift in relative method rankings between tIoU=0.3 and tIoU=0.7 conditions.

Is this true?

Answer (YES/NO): NO